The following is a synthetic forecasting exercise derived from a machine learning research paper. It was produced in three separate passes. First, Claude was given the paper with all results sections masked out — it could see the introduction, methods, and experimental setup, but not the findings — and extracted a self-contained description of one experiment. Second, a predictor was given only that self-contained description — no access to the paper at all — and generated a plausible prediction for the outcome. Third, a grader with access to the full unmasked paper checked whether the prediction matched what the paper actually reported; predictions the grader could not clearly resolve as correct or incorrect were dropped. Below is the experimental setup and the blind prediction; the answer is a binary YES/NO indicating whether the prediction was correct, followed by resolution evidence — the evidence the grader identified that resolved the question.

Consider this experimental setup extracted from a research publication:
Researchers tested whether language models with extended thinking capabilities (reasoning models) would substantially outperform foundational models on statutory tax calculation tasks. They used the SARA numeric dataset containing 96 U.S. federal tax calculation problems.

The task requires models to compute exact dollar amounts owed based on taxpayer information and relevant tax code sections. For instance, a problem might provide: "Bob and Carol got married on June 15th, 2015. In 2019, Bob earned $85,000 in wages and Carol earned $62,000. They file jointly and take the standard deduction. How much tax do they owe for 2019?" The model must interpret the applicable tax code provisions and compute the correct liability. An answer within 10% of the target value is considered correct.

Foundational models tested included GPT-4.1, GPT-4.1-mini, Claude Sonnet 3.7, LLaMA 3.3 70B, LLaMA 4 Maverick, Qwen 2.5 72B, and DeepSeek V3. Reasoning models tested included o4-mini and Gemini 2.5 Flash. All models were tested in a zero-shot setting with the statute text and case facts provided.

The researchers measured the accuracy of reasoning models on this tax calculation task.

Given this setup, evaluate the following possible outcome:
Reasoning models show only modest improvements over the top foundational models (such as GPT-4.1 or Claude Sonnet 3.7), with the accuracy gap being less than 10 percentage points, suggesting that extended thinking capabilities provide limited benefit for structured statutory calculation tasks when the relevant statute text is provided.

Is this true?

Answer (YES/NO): NO